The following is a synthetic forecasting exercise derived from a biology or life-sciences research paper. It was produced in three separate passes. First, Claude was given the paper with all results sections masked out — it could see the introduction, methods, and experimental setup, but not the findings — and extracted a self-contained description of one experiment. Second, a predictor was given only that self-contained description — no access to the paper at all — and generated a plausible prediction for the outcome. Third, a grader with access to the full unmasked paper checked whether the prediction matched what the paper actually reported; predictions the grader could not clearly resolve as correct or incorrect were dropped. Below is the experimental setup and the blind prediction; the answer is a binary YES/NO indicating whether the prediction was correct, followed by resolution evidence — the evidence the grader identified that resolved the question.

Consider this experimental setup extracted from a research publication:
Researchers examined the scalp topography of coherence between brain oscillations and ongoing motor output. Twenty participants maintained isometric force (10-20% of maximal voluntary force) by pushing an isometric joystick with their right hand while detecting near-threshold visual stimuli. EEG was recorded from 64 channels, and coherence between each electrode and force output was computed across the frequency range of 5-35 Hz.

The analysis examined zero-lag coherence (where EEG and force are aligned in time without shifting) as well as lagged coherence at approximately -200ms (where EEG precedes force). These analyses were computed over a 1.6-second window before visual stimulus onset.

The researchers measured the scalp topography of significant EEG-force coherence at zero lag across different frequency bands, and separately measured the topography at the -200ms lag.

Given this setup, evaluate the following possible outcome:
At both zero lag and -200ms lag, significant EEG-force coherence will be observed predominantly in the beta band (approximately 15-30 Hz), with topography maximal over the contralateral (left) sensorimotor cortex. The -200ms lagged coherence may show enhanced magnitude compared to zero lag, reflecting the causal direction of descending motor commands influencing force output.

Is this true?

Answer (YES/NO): NO